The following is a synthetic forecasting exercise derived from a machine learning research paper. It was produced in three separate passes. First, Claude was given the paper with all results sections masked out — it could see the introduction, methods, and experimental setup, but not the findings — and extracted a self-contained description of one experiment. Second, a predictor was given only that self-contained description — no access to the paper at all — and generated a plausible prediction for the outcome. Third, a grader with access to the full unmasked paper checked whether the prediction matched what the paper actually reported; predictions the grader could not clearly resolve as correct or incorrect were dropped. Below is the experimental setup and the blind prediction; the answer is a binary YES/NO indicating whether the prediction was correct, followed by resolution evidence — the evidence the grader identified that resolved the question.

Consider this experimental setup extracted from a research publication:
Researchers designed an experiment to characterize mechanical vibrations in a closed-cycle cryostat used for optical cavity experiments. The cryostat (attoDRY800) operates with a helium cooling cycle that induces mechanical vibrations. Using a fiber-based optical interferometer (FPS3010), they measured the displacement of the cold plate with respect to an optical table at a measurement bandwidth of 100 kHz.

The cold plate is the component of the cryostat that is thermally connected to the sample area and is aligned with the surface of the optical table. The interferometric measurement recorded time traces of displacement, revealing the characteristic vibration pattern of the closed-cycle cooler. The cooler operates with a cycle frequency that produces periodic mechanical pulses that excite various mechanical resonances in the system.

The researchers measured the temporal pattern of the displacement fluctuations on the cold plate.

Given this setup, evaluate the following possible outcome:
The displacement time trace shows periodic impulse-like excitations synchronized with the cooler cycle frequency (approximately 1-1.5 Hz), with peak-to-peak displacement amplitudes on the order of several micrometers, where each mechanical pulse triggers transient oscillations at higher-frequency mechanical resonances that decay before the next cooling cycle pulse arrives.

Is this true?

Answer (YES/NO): NO